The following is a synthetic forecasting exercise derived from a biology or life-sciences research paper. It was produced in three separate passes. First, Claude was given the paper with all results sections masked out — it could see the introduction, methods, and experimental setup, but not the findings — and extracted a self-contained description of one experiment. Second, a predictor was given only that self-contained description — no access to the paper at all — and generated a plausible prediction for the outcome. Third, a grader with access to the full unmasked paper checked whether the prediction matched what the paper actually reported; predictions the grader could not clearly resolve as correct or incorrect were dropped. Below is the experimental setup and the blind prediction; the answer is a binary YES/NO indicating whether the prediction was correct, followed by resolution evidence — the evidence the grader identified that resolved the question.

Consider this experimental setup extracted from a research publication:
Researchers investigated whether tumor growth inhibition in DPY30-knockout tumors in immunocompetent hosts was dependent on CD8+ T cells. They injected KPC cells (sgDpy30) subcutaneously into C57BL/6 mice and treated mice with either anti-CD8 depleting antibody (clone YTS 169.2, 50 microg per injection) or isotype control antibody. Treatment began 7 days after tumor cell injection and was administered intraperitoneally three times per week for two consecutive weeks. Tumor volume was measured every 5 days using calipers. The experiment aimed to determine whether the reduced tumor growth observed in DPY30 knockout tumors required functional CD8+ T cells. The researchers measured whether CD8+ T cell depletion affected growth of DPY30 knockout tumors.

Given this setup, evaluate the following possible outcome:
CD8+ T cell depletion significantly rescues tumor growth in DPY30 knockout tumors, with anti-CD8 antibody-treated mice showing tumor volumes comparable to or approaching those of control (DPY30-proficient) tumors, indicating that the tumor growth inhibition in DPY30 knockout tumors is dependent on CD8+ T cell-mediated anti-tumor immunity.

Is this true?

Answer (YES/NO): YES